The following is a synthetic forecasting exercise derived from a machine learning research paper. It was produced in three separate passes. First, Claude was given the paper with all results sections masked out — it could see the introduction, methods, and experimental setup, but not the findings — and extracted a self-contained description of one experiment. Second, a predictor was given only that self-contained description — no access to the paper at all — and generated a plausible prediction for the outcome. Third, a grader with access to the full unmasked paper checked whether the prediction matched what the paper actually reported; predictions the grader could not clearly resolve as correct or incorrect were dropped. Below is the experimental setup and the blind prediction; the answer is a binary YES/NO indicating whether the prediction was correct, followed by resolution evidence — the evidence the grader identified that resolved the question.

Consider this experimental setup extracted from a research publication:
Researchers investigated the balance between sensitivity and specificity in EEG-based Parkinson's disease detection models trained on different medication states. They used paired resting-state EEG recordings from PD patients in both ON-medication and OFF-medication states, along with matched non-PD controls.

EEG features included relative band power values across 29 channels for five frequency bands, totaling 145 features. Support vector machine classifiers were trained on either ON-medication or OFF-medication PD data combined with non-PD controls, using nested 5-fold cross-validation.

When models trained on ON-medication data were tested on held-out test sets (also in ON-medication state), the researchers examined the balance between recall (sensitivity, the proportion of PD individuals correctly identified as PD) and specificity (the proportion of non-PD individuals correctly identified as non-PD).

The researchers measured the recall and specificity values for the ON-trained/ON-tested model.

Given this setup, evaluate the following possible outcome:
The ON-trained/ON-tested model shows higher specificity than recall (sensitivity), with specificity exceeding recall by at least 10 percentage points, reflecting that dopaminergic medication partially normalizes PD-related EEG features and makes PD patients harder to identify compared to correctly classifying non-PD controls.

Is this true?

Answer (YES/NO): YES